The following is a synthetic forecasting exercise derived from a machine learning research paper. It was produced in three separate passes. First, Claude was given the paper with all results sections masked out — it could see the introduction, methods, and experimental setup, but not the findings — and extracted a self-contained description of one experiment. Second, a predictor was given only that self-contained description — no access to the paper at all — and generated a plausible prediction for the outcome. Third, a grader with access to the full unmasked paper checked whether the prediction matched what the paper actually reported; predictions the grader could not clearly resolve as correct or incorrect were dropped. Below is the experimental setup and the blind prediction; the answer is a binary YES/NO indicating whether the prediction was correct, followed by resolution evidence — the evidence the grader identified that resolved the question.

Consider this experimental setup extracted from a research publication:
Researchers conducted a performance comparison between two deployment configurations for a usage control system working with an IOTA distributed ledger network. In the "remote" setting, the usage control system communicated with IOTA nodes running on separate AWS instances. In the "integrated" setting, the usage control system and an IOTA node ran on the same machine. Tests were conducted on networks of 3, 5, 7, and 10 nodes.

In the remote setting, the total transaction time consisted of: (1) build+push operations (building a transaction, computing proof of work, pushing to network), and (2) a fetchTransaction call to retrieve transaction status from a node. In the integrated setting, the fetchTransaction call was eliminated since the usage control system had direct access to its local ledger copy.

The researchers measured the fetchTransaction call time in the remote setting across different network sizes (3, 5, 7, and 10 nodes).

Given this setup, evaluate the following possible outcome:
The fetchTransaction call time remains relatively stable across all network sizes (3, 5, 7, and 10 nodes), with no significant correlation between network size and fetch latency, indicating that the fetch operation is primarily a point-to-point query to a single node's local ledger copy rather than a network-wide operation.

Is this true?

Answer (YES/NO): YES